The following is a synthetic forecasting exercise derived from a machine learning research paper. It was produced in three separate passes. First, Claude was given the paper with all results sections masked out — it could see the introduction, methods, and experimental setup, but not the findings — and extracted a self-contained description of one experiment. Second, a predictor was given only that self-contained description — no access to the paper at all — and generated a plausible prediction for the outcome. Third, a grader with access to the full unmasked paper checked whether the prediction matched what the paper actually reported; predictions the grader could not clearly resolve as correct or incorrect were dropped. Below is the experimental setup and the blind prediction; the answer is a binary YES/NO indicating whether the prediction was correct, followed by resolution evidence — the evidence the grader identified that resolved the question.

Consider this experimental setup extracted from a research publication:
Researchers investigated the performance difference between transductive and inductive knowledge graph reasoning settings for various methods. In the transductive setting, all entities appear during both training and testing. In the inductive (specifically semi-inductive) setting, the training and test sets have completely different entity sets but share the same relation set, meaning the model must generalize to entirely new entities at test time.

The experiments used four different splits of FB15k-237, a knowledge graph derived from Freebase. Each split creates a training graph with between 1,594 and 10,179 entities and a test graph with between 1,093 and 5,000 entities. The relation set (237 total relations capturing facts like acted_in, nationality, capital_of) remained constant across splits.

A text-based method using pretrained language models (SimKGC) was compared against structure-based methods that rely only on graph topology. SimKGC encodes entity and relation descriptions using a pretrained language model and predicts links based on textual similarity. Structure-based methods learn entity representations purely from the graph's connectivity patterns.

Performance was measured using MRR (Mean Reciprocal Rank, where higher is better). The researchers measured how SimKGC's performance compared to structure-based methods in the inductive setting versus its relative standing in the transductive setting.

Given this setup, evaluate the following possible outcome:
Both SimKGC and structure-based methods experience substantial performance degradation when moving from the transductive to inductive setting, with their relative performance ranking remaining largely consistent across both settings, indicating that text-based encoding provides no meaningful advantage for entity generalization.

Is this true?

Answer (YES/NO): NO